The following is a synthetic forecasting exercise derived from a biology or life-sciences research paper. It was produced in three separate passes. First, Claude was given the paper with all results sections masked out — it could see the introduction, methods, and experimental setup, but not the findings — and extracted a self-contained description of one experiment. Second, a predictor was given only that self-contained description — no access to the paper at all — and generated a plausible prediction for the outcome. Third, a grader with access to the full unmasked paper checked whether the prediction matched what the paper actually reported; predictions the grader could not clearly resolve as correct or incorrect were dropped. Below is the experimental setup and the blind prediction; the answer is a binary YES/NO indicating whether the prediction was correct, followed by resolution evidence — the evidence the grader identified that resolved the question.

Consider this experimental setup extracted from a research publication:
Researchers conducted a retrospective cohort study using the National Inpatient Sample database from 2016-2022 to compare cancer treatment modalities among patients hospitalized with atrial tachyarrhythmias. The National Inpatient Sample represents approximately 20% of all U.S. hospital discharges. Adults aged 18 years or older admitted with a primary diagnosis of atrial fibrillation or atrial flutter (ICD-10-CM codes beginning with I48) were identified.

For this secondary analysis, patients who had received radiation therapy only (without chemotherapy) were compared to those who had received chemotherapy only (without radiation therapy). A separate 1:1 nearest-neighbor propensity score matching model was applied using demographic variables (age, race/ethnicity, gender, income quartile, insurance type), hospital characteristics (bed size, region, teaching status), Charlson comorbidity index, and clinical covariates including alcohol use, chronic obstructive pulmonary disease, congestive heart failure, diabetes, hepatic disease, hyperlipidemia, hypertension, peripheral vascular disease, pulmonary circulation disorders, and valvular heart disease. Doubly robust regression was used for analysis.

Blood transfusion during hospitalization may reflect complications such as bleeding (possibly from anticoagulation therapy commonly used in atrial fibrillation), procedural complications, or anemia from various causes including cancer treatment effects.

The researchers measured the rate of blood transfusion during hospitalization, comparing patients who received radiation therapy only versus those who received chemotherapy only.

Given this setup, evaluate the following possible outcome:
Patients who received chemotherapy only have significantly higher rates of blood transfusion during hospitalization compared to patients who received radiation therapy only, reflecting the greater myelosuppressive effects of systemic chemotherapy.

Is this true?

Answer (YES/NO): YES